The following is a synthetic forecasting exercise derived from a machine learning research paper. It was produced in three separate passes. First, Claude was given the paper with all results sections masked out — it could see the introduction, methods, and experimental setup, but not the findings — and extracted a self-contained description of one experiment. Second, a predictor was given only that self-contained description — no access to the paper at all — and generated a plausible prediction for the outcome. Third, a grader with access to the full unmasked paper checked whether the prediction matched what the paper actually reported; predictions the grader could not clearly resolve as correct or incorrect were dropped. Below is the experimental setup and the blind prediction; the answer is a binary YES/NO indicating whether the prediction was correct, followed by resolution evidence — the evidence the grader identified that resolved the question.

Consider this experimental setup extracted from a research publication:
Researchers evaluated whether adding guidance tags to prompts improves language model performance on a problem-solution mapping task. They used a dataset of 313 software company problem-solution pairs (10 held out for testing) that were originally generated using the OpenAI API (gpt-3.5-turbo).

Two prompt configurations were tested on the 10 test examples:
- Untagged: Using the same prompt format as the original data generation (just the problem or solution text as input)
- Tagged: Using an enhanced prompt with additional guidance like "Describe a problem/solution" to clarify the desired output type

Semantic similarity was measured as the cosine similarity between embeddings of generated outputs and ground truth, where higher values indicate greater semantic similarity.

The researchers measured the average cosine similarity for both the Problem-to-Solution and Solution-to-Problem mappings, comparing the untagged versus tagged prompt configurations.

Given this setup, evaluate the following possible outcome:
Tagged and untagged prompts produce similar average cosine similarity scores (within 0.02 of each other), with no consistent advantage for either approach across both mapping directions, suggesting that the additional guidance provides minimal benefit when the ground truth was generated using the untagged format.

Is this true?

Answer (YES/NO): NO